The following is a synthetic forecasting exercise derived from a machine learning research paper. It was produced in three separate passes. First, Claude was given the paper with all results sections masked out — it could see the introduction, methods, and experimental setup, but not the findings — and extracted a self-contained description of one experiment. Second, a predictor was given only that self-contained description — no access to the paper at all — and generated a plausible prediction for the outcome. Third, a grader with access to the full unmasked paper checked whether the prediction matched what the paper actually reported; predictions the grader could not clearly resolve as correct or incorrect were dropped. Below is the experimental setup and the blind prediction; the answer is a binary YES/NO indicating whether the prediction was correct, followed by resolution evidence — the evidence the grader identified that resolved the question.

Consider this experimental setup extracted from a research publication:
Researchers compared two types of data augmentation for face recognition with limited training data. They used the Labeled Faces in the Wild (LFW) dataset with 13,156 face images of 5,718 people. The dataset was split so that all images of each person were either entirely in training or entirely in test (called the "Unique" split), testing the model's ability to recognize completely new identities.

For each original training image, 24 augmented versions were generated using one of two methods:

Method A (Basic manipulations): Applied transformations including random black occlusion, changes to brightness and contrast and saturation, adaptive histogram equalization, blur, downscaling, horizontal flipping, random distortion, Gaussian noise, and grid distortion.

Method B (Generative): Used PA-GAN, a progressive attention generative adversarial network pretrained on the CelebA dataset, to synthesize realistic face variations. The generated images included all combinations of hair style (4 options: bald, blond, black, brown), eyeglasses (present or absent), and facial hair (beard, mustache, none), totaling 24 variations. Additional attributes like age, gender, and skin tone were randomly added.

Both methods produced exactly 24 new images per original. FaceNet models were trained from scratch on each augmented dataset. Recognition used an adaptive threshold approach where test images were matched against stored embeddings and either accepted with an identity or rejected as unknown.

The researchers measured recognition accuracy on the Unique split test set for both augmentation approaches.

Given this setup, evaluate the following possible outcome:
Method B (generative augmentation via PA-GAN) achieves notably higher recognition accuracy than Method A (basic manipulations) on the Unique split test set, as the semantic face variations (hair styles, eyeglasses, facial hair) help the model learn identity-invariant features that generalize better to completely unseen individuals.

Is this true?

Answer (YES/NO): NO